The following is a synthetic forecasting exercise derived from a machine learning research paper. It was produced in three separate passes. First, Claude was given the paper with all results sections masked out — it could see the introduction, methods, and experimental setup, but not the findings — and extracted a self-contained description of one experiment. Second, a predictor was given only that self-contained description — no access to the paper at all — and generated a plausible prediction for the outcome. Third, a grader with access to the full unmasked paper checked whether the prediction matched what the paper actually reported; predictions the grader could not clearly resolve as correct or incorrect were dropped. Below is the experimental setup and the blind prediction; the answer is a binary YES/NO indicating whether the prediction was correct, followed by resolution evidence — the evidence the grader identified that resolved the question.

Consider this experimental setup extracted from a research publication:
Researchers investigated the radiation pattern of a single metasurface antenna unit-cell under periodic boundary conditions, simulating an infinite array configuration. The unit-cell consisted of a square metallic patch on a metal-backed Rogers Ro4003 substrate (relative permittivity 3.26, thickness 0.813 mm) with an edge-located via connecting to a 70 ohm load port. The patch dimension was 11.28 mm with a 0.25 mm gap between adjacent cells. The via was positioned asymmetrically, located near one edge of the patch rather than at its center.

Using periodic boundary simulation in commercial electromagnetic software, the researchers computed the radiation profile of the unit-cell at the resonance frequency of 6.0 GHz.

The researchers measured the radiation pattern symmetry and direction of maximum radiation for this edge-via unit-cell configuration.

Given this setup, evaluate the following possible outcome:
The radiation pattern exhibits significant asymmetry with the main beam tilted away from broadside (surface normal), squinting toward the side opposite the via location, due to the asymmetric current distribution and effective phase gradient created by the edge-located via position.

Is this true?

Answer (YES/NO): NO